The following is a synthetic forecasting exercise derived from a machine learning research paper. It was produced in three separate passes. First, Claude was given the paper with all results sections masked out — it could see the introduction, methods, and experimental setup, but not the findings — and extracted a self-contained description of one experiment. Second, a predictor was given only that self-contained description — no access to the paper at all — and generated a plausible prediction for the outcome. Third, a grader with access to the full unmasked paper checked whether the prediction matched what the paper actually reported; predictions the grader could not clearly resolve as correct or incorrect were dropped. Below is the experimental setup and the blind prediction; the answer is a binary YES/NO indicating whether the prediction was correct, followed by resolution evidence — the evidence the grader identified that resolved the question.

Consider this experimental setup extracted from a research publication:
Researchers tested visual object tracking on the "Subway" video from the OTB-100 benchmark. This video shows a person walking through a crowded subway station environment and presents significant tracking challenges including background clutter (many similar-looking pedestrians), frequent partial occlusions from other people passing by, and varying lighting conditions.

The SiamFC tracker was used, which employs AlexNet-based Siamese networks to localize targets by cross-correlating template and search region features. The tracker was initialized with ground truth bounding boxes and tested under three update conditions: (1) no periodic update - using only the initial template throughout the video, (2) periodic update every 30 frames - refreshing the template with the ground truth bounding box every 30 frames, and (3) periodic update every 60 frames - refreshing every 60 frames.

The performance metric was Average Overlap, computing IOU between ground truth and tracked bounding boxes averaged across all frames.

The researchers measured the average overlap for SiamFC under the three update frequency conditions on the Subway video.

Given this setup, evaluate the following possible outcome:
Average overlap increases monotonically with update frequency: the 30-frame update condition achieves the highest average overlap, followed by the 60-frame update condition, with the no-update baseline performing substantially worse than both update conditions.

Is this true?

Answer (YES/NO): YES